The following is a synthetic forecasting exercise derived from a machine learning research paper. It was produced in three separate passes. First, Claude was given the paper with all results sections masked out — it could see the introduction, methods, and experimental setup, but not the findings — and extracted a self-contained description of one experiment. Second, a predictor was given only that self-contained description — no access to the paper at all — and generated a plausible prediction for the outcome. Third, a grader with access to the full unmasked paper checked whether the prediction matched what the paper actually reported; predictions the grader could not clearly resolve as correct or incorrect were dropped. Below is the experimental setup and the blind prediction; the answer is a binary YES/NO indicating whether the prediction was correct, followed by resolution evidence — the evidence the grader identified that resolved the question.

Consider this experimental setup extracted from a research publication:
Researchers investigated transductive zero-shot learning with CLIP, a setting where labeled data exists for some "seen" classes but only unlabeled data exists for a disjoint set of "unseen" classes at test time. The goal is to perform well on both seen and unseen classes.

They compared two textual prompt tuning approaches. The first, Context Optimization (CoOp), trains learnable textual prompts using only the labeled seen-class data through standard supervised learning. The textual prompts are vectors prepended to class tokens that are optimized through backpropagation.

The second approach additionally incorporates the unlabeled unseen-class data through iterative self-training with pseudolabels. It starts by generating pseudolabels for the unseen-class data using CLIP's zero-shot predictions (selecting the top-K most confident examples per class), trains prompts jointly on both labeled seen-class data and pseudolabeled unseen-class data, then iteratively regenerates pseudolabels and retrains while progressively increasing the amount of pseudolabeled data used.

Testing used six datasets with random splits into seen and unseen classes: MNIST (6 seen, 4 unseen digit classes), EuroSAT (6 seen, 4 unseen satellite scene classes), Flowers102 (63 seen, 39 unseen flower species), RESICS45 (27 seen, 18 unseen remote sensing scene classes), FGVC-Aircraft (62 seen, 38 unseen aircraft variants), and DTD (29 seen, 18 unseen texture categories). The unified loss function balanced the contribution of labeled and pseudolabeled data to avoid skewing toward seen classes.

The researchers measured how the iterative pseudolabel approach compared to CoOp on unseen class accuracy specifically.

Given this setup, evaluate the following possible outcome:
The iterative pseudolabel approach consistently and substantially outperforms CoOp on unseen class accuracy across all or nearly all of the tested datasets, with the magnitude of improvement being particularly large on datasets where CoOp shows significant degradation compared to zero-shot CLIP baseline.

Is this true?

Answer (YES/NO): YES